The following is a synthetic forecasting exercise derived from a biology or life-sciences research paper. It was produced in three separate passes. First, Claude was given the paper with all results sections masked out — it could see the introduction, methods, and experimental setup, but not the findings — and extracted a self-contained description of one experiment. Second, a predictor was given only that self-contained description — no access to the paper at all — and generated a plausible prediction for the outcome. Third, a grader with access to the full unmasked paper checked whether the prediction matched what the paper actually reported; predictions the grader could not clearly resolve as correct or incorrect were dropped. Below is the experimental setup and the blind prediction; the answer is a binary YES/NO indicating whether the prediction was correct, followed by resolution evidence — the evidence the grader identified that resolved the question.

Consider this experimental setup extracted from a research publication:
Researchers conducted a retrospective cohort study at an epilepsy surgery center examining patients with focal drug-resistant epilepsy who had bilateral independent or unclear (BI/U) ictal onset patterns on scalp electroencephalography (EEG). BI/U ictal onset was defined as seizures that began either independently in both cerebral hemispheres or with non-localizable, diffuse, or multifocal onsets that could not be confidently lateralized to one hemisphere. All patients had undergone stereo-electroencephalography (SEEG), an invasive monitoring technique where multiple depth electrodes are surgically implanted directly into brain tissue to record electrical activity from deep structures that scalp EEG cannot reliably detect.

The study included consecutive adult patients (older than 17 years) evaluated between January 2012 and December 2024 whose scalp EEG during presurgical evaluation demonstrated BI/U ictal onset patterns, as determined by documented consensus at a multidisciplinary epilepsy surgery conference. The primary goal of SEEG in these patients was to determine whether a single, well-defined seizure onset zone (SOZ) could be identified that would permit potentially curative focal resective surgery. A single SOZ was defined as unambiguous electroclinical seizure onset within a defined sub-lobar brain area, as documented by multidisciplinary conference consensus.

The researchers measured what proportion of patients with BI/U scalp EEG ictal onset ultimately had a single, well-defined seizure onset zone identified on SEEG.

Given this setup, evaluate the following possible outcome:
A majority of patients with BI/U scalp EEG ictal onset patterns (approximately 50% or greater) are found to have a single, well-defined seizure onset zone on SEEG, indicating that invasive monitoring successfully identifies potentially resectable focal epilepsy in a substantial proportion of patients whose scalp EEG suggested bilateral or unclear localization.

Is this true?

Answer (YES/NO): NO